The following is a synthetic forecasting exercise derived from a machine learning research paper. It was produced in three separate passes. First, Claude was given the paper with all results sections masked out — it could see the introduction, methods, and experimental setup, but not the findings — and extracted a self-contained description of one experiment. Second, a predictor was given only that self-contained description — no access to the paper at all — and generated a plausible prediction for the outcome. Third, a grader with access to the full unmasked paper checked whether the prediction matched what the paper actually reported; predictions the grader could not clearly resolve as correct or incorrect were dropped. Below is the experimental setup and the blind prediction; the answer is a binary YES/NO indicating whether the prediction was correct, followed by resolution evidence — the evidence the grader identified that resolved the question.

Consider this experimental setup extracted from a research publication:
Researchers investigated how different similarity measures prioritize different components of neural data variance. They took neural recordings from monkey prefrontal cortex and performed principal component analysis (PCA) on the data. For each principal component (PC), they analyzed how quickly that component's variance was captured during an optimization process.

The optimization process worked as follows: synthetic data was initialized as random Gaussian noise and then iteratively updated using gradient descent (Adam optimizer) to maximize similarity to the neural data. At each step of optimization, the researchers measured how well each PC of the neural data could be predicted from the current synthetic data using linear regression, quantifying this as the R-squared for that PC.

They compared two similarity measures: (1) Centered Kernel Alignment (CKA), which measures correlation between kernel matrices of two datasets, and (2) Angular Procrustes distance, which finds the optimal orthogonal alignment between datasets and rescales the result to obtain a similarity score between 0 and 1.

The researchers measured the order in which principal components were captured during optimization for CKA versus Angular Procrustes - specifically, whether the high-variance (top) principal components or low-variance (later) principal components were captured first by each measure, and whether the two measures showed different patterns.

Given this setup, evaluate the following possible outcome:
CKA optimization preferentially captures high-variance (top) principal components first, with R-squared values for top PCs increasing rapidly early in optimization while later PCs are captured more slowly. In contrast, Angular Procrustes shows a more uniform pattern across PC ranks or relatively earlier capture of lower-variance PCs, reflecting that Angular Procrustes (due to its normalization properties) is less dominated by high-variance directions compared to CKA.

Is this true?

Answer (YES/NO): YES